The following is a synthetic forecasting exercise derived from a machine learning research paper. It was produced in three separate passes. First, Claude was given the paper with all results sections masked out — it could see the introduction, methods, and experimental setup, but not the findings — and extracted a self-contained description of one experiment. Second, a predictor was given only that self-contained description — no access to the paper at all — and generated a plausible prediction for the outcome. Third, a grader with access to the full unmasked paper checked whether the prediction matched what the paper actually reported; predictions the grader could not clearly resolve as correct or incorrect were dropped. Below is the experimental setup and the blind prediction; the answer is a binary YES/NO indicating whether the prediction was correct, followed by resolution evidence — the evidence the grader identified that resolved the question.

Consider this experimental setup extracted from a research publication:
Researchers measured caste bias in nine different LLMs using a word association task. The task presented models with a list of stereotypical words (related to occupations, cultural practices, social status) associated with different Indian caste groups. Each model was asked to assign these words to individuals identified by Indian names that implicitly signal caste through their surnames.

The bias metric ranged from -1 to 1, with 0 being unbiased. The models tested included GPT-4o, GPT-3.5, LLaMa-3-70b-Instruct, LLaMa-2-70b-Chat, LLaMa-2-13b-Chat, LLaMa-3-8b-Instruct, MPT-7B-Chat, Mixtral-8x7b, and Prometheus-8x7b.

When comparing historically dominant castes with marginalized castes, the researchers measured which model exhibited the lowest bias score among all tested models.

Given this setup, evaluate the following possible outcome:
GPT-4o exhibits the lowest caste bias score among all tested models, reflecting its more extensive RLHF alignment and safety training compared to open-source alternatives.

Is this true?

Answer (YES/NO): NO